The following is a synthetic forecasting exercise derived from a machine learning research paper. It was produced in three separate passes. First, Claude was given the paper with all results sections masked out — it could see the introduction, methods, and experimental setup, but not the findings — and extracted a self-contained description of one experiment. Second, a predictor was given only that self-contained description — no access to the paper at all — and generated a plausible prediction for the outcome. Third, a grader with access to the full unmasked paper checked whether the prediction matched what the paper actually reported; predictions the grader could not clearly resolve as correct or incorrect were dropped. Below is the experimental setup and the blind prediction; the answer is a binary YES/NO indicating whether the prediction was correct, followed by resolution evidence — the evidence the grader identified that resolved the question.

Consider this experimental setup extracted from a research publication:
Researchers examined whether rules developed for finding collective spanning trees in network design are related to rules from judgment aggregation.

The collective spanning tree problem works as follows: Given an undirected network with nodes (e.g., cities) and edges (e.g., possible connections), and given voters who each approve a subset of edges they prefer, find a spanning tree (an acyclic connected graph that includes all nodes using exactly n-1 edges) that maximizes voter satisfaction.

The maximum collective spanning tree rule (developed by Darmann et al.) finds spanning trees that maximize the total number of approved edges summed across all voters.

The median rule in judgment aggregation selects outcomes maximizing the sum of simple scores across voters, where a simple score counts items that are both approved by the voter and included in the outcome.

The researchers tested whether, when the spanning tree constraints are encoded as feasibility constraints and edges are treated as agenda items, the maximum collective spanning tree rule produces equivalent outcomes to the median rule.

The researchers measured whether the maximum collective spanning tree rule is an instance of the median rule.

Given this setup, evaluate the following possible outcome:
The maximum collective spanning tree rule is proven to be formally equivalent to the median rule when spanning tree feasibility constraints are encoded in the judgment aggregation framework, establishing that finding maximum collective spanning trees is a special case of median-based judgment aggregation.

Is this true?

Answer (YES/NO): YES